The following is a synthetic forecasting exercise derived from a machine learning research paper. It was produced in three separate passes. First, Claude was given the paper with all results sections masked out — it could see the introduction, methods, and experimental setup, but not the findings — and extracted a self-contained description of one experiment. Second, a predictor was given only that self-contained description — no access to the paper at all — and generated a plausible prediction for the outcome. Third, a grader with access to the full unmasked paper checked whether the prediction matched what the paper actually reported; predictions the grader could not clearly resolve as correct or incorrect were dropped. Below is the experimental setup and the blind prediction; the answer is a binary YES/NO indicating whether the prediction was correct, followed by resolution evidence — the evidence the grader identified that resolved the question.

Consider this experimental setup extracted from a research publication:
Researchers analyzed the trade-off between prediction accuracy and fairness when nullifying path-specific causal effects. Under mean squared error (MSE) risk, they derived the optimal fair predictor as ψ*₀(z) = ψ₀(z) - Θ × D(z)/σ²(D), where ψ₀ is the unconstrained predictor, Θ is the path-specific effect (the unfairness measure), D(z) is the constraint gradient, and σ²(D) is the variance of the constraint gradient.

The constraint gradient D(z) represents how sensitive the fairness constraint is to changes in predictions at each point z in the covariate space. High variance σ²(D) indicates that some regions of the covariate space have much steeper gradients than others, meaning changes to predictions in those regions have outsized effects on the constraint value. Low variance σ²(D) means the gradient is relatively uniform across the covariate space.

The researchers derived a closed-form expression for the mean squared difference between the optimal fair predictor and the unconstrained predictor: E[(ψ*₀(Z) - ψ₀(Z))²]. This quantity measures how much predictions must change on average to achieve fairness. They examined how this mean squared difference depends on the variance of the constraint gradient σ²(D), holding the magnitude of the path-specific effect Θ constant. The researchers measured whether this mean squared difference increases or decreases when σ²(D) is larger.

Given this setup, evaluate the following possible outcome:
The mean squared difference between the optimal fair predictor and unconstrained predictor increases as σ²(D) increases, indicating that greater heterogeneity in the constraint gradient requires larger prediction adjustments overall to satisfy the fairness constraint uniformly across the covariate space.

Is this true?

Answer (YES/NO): NO